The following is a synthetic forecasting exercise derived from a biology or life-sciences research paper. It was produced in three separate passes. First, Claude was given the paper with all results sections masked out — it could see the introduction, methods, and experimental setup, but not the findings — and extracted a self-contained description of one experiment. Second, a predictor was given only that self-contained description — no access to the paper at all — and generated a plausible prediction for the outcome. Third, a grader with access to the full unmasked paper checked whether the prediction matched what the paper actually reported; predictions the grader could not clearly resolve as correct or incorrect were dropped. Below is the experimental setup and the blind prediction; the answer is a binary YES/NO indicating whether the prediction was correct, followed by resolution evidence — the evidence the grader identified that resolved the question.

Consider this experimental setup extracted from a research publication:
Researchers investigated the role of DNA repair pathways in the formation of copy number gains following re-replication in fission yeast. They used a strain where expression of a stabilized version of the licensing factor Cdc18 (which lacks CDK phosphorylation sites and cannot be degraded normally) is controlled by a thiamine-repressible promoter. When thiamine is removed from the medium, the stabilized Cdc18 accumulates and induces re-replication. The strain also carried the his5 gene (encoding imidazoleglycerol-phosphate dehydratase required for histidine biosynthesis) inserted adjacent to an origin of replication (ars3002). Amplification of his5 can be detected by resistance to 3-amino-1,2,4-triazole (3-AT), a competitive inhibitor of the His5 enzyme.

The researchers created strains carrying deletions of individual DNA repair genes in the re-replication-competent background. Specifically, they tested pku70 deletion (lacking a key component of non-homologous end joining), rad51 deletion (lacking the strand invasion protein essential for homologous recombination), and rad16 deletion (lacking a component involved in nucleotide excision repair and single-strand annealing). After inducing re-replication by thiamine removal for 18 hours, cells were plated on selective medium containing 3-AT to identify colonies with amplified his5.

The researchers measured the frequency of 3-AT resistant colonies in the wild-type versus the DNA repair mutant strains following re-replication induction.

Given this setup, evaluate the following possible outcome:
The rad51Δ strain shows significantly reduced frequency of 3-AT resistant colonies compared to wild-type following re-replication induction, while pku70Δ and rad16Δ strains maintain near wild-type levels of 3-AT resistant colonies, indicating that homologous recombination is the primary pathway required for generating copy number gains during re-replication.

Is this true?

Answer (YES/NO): YES